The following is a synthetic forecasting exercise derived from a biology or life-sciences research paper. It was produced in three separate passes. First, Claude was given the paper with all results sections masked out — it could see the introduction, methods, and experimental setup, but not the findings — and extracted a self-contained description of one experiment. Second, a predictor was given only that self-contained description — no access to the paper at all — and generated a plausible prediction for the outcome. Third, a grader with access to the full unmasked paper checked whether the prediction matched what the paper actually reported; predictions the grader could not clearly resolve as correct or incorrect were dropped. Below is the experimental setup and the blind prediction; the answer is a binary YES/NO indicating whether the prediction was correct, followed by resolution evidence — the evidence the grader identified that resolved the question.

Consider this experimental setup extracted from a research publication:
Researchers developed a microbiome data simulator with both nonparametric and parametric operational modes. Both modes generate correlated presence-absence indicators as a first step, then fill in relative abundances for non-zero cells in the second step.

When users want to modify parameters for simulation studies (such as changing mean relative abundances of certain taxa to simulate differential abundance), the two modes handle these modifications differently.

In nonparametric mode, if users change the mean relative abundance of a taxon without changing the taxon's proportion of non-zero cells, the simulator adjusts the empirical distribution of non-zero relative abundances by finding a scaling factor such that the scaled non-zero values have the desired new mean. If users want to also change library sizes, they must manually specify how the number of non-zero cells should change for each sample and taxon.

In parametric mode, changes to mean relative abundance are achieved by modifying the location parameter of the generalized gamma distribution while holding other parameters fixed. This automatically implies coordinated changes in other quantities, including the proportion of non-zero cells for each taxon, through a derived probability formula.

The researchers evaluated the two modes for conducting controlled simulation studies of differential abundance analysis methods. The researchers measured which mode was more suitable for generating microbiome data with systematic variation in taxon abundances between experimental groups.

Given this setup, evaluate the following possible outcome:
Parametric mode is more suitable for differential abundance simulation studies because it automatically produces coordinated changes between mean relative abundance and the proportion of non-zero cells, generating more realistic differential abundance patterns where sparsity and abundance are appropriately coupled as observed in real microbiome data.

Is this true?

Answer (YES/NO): YES